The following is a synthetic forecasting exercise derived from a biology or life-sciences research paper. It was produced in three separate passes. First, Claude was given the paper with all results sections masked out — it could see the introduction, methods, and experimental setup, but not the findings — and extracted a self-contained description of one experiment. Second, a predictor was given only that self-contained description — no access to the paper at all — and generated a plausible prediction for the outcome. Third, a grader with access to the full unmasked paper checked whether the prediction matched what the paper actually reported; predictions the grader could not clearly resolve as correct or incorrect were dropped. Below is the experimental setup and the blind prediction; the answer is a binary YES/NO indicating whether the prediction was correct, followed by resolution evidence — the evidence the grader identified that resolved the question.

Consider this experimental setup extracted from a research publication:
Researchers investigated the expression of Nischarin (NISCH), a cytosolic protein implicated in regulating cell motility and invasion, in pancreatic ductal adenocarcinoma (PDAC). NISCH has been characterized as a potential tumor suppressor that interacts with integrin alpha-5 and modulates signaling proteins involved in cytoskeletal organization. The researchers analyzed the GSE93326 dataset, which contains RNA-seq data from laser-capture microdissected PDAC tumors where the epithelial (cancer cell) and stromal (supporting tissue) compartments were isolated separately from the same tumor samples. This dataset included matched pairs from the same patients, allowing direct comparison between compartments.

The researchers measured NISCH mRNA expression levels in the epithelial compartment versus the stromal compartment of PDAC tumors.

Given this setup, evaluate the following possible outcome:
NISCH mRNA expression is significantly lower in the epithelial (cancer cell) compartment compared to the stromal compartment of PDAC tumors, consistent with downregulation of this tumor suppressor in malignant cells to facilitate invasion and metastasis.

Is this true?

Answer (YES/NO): YES